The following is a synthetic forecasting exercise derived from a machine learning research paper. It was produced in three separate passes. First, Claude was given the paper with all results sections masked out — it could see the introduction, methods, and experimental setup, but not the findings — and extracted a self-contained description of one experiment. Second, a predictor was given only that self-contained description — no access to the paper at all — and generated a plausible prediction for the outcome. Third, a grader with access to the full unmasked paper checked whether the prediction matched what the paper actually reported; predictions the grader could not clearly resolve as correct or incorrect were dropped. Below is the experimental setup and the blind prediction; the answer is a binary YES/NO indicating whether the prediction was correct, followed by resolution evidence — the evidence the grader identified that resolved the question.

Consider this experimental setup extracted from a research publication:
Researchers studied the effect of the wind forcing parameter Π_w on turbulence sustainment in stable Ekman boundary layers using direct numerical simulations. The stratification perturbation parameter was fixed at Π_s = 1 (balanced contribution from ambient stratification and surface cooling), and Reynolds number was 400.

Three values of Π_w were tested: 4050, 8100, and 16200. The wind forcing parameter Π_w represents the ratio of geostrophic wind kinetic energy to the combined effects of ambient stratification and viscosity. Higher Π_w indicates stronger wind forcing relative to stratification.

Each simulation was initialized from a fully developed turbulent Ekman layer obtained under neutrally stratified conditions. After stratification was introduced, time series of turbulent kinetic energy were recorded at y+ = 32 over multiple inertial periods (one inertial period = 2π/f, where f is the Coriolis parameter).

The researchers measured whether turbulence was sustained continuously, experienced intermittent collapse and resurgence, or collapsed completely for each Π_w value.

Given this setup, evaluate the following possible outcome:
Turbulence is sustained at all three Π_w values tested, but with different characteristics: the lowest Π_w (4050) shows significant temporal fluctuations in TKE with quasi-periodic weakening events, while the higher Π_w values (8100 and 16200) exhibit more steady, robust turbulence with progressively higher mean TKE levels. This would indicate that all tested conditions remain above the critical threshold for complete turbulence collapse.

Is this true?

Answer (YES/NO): NO